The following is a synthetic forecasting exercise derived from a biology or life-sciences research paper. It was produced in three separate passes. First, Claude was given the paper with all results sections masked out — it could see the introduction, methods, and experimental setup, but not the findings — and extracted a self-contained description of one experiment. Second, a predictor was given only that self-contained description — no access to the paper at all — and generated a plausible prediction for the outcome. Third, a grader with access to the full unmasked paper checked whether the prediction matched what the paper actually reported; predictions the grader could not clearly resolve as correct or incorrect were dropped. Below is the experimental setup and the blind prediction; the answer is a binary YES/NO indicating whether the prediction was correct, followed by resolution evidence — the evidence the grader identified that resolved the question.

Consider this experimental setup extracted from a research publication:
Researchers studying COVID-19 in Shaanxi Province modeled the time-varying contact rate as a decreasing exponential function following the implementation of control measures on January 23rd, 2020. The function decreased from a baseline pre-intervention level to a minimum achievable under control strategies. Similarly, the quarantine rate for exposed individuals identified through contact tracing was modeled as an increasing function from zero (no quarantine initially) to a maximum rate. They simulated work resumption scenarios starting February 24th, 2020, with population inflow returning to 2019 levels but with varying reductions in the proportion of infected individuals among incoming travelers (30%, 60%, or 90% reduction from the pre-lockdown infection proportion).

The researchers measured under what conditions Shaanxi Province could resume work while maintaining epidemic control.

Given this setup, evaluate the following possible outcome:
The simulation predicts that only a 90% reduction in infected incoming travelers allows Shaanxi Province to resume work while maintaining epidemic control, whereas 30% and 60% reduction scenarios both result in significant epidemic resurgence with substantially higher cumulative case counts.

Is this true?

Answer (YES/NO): NO